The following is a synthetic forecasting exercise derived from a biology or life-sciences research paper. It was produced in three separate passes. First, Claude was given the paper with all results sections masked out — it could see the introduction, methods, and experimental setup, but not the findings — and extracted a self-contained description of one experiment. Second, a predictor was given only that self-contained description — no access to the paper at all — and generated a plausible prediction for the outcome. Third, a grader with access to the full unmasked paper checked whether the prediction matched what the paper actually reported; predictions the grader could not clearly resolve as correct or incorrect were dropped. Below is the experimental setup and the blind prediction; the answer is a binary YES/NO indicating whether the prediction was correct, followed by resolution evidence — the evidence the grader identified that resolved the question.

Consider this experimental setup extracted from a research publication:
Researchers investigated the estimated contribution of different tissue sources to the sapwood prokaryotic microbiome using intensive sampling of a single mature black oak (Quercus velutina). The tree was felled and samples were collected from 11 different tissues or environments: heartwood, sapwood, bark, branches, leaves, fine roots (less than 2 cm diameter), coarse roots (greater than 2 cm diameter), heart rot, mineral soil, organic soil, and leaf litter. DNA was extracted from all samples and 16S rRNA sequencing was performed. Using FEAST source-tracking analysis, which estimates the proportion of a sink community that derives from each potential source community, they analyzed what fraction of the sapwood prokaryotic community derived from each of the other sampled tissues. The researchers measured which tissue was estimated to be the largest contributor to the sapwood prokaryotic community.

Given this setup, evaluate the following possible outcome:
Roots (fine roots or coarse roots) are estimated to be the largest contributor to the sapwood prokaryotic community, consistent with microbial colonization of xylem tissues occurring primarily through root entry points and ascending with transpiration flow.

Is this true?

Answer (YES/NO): YES